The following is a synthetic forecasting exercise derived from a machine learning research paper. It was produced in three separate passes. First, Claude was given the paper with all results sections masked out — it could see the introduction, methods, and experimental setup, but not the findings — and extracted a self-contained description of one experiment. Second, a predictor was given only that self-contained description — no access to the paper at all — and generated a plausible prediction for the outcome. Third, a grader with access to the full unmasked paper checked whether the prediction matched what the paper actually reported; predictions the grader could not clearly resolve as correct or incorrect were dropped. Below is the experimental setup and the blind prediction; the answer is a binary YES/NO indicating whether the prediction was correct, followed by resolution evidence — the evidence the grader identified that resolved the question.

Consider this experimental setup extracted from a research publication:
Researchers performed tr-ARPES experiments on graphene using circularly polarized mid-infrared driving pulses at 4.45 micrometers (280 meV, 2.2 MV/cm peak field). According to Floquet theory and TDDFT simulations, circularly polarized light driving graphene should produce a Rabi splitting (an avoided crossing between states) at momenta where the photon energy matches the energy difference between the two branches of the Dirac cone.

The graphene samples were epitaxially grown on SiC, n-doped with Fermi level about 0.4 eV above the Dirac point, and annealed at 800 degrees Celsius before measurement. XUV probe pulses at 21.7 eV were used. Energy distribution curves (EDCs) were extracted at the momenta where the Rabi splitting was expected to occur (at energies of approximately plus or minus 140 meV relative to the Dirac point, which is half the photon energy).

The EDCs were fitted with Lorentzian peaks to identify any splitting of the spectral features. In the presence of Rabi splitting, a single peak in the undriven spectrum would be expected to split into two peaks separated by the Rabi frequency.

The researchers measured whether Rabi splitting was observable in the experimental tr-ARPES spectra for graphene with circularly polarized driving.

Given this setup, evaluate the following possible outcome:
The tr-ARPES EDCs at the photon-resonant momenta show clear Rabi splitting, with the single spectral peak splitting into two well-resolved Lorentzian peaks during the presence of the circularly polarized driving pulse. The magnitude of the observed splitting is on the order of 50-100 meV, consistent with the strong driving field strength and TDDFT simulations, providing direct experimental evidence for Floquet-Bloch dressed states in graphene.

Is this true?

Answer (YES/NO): NO